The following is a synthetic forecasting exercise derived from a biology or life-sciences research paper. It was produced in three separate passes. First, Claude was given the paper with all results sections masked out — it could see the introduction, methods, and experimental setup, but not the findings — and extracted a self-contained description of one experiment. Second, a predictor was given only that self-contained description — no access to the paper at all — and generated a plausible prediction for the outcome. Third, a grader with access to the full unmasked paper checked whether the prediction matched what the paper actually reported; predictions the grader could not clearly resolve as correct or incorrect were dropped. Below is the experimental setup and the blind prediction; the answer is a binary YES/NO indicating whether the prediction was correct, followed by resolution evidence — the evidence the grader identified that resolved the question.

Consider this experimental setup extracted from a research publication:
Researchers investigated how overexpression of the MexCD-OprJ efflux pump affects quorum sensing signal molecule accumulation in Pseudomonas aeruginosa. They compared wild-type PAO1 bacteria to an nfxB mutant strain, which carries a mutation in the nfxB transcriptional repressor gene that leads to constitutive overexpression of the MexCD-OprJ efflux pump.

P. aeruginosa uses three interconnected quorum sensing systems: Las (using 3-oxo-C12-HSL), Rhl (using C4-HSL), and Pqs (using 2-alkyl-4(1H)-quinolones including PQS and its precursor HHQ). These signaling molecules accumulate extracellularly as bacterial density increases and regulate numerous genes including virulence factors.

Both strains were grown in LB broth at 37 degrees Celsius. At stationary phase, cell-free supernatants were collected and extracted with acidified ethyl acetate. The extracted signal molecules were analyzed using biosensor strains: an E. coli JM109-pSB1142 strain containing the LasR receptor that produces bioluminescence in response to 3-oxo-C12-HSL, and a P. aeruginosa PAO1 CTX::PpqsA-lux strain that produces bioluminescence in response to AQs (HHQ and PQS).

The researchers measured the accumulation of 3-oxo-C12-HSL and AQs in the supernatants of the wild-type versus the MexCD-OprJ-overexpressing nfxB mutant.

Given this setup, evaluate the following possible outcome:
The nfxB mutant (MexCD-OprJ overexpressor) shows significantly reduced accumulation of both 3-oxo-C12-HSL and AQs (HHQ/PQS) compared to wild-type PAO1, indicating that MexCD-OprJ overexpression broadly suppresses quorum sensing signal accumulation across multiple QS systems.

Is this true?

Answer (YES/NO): NO